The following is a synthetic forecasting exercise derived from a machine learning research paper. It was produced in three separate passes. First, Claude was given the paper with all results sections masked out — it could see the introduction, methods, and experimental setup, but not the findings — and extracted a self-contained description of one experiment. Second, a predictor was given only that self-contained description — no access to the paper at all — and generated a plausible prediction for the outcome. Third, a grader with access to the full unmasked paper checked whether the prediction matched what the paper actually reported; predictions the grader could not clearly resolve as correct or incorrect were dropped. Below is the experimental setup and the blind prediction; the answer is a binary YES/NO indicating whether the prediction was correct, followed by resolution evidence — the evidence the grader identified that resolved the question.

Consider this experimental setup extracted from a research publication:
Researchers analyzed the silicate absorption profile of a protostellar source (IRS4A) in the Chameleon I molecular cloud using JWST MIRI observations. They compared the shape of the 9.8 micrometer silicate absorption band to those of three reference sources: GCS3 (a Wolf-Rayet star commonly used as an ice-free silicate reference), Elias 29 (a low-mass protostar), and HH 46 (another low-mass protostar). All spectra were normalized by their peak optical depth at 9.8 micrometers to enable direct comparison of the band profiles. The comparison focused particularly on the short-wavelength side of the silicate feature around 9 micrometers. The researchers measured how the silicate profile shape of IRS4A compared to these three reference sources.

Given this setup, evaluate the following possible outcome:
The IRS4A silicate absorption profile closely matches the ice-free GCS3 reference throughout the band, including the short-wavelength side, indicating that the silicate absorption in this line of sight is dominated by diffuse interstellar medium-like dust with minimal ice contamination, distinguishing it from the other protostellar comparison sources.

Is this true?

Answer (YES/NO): NO